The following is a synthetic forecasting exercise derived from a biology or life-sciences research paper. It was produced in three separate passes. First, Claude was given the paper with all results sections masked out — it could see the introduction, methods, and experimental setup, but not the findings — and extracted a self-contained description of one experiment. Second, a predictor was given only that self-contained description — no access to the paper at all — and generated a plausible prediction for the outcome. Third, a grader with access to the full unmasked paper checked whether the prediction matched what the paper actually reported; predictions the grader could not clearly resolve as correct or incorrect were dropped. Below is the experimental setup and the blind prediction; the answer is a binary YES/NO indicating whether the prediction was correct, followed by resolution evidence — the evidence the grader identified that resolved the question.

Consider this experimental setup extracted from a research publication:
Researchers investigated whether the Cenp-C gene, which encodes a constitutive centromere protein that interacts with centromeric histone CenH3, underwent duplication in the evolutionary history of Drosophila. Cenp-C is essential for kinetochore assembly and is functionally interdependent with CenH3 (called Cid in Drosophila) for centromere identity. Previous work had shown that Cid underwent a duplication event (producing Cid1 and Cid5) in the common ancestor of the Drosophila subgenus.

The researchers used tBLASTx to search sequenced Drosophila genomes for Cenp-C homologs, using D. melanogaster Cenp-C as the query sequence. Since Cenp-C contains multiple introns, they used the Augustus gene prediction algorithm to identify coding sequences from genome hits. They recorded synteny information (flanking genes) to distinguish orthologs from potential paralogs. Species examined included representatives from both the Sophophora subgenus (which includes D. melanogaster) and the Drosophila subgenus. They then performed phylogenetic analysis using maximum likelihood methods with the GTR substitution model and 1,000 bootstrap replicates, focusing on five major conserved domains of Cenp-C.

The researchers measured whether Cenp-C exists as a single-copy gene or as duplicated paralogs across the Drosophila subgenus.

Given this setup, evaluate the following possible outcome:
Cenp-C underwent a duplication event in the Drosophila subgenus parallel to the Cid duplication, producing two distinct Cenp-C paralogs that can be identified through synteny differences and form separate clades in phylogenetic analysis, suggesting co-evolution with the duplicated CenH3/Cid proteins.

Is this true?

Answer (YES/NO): YES